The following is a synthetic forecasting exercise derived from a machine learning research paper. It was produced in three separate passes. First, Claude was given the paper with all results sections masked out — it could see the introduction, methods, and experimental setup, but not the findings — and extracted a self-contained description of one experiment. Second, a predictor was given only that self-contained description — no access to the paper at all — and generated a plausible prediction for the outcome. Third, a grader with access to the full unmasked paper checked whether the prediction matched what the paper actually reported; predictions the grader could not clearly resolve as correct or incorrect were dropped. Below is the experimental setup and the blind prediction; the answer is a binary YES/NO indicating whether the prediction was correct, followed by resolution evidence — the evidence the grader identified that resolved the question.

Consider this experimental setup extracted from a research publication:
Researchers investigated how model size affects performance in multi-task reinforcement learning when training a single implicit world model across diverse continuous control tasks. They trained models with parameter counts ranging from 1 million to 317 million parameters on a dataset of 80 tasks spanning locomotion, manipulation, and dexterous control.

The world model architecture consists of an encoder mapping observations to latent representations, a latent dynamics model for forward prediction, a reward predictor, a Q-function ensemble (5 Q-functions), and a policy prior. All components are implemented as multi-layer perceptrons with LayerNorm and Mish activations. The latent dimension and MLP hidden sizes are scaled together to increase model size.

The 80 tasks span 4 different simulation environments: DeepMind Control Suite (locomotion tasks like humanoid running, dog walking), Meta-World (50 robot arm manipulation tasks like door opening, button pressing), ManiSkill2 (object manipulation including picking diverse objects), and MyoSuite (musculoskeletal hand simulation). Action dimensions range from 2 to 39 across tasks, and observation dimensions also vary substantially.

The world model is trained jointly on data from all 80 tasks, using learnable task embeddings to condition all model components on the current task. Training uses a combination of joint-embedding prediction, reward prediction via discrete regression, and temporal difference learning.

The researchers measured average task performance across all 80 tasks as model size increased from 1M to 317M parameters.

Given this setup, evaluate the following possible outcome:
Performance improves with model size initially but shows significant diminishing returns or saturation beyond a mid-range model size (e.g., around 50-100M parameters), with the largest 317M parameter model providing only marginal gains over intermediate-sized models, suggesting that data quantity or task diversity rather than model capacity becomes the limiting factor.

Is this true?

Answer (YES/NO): NO